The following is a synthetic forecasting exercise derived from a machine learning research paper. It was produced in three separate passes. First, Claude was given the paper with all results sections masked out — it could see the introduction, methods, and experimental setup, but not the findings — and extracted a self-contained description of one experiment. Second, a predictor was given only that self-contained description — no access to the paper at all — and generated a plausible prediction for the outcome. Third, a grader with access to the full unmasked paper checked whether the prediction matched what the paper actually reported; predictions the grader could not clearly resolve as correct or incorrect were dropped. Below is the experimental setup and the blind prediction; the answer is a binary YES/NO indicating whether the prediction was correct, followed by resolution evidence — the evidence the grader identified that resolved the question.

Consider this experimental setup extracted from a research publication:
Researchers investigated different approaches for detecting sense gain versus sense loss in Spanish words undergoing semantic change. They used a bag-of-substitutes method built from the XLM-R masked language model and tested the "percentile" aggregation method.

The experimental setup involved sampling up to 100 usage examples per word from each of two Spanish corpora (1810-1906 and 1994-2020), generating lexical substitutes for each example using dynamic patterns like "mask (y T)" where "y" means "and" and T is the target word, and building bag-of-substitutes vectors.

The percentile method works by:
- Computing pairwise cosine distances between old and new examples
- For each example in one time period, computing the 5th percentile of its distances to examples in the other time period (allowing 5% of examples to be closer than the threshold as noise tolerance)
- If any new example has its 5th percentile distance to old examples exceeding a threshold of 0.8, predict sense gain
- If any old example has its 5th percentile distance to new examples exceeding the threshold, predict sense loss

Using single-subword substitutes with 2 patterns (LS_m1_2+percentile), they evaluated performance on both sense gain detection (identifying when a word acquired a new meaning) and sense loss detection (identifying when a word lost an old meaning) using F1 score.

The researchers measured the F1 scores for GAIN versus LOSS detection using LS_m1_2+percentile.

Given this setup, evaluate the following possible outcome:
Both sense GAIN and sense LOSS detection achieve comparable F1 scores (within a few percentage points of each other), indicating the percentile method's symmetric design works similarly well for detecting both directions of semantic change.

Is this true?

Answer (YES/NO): NO